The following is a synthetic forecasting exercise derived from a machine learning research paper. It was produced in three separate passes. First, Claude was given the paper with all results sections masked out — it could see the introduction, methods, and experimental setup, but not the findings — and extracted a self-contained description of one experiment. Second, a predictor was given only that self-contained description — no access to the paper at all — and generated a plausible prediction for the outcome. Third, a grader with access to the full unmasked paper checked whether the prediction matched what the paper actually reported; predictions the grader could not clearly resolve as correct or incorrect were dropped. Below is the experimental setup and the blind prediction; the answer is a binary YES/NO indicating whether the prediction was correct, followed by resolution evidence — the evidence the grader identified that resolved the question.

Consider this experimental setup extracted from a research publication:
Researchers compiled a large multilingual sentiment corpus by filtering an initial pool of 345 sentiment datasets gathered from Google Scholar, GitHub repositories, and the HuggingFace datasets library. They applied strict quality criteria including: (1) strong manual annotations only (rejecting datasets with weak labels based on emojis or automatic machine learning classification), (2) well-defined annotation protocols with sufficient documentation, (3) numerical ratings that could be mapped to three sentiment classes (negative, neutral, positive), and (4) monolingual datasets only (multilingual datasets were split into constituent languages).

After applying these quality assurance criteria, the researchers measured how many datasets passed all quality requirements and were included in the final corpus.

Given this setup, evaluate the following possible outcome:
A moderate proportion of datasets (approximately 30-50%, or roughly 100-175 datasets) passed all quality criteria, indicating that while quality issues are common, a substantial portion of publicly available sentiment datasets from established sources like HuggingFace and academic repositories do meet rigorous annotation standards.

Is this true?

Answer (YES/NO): NO